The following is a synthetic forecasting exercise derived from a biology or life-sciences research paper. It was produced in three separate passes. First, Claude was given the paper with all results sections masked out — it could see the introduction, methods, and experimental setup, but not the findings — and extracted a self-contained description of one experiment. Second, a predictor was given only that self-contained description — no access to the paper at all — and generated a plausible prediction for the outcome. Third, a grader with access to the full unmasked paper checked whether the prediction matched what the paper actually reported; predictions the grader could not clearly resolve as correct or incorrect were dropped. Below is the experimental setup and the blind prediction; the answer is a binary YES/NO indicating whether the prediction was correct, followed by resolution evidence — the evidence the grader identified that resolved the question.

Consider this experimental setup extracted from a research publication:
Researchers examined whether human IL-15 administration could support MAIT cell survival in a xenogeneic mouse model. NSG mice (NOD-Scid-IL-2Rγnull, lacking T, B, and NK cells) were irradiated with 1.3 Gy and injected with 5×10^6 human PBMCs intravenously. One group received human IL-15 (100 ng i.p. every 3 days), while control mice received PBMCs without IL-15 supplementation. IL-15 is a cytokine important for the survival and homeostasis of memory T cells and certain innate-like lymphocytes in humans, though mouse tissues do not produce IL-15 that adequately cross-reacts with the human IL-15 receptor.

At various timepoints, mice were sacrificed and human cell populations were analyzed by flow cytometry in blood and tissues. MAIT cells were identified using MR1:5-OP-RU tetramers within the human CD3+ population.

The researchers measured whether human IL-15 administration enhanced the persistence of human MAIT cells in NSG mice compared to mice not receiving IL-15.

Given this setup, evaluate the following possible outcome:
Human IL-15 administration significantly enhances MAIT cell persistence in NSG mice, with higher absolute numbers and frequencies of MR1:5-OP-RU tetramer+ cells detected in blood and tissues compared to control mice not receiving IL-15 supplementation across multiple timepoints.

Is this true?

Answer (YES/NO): NO